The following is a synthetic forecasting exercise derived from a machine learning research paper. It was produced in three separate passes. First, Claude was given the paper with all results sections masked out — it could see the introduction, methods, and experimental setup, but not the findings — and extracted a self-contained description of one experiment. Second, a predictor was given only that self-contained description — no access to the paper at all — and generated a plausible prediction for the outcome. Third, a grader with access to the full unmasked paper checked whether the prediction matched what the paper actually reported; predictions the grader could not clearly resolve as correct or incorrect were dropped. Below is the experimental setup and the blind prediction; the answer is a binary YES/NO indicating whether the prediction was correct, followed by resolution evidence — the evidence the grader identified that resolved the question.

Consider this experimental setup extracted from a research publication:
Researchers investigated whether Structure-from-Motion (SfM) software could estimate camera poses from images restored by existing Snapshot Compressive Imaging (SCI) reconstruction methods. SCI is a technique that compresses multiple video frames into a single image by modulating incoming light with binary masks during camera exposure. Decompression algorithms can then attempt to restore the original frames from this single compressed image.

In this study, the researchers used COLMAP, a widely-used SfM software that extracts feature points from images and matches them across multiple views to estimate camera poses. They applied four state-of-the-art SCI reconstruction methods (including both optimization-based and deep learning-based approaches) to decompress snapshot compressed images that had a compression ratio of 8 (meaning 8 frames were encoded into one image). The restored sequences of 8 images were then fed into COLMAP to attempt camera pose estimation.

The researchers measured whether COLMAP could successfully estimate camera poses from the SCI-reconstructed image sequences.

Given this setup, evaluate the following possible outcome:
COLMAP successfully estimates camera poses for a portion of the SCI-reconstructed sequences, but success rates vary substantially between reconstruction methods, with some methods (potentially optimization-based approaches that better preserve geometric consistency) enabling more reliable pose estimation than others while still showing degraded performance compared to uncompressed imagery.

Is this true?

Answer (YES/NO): NO